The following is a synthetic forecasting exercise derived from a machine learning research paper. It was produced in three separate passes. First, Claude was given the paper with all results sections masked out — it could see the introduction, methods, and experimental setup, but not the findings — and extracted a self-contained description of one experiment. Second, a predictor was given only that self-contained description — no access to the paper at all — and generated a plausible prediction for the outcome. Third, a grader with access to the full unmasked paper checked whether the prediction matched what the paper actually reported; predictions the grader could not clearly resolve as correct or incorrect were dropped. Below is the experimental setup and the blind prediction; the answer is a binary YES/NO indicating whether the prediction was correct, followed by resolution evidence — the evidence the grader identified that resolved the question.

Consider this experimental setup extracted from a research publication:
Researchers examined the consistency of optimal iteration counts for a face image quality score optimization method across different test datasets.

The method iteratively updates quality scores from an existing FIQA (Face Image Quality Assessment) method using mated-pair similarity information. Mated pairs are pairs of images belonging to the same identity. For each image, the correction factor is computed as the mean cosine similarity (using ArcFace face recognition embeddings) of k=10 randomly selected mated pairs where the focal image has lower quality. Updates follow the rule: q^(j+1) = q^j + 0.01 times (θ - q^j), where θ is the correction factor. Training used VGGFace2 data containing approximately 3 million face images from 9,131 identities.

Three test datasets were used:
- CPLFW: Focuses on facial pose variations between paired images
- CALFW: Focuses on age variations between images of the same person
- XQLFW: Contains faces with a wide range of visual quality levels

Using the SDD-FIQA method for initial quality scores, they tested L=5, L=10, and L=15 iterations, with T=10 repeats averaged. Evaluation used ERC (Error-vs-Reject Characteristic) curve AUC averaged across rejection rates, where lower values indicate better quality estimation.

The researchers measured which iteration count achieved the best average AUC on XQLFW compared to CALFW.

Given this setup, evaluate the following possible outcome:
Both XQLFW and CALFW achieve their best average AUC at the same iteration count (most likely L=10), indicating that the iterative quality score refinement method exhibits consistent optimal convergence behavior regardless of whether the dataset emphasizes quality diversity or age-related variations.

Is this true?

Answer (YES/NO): NO